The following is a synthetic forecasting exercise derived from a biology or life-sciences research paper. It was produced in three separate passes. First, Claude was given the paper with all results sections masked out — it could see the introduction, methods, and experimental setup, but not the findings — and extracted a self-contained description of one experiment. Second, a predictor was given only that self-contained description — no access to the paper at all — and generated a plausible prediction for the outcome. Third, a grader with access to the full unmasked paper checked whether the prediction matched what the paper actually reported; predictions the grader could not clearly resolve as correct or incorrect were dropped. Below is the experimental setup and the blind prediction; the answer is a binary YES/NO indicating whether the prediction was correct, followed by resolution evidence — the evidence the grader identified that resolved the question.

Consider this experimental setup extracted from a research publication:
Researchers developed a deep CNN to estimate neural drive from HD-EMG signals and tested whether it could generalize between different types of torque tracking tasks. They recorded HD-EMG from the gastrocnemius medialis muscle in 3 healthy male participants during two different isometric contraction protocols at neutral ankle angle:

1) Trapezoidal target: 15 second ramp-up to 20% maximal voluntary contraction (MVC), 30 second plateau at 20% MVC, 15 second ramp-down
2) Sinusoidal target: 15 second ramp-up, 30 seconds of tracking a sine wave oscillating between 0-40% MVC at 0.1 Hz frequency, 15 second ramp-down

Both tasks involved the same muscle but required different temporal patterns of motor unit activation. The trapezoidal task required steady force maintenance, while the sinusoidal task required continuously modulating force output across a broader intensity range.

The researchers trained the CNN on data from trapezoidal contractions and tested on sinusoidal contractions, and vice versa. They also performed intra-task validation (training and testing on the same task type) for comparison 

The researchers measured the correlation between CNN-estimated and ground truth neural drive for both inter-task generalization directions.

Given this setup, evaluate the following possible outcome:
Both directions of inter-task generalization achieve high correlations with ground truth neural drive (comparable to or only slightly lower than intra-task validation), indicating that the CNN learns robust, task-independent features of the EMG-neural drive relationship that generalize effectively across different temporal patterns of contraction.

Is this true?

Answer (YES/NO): YES